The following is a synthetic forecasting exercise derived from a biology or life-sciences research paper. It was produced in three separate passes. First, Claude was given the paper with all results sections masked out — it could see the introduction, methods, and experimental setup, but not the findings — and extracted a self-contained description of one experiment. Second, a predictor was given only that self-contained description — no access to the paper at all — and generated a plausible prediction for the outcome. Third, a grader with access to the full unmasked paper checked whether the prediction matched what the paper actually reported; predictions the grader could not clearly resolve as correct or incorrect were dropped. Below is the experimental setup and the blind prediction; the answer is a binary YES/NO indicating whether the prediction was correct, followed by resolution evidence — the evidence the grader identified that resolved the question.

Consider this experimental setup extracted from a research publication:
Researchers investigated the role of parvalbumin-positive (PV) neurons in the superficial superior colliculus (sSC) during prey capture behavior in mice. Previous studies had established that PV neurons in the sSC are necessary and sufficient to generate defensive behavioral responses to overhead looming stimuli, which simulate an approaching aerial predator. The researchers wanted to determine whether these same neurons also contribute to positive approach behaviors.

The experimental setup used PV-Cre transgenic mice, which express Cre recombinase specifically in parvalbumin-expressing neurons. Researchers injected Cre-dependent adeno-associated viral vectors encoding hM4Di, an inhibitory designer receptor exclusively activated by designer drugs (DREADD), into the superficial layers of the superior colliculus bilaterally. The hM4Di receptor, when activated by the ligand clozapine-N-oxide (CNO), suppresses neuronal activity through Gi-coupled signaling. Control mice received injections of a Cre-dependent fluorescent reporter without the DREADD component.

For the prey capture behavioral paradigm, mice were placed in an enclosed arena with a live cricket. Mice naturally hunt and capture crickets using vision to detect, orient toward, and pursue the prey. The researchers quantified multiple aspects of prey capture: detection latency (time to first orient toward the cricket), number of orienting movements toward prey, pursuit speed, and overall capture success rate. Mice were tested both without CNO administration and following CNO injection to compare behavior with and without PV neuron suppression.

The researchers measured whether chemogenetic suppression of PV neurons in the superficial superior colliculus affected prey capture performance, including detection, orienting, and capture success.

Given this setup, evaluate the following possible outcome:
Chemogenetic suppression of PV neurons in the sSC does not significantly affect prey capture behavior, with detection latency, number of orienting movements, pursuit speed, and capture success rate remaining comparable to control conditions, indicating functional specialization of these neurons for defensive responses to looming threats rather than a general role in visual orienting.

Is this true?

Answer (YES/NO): YES